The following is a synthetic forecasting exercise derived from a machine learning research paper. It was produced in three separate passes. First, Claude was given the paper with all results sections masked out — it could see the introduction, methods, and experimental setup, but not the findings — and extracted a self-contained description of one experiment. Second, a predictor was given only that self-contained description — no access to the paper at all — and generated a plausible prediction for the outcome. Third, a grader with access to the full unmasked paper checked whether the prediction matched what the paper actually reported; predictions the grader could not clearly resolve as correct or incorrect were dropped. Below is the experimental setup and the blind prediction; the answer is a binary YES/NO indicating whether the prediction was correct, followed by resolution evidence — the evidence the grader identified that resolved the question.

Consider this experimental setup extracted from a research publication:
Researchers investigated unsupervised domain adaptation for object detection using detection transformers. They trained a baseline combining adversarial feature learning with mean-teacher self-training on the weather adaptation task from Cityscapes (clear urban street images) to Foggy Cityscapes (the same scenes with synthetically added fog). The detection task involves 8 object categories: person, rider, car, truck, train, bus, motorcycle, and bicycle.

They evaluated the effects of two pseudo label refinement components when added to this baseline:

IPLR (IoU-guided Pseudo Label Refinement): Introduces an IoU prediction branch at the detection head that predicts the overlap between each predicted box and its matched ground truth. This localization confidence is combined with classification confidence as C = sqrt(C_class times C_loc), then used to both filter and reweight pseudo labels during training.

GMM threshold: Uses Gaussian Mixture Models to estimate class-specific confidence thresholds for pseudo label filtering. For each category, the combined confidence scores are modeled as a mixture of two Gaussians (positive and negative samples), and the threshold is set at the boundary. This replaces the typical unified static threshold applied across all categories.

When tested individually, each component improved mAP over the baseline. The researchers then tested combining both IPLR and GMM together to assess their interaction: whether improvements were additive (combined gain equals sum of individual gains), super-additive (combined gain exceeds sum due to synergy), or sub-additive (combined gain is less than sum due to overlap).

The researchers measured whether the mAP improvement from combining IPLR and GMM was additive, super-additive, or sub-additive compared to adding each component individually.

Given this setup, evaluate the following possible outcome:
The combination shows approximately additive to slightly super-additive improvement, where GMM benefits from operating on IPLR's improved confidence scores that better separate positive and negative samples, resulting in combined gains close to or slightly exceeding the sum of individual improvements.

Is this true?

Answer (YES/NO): NO